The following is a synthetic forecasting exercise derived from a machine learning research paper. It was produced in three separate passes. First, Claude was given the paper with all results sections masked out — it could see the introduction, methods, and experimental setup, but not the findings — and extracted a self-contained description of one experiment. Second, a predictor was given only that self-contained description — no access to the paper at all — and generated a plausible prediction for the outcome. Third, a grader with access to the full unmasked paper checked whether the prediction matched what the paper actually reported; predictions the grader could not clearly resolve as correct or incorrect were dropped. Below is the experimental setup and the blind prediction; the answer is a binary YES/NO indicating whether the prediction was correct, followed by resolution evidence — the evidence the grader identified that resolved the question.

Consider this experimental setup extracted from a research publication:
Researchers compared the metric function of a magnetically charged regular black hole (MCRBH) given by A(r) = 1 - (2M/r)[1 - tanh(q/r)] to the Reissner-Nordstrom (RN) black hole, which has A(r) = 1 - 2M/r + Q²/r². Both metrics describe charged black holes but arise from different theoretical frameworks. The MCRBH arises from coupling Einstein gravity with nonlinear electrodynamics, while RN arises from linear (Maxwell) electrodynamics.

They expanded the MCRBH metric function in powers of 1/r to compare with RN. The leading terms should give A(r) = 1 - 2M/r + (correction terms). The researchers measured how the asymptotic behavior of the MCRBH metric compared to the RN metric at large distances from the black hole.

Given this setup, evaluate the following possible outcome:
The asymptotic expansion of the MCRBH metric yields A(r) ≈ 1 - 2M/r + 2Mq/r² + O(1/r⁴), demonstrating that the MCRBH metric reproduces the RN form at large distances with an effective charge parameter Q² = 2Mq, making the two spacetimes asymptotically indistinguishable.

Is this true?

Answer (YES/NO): YES